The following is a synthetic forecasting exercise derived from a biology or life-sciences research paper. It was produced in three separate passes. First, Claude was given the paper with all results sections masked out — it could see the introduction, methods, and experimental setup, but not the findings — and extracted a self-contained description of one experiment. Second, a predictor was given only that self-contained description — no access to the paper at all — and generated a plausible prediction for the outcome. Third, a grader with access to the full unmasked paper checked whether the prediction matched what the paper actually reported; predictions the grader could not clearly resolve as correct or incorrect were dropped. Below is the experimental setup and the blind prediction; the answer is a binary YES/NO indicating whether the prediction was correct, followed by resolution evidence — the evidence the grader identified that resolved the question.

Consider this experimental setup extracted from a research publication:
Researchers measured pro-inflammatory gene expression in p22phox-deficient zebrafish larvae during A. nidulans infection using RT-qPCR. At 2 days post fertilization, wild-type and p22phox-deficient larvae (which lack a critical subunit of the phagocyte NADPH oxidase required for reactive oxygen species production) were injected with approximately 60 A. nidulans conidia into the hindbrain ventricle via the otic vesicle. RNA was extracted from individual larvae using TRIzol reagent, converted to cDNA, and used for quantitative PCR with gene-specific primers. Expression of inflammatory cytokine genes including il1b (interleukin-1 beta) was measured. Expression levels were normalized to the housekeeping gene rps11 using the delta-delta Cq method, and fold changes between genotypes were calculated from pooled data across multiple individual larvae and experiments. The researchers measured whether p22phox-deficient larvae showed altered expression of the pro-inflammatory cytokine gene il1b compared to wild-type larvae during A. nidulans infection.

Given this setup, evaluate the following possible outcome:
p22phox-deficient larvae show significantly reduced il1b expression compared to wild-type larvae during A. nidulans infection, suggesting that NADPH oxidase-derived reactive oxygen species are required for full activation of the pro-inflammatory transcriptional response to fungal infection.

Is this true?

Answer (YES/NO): NO